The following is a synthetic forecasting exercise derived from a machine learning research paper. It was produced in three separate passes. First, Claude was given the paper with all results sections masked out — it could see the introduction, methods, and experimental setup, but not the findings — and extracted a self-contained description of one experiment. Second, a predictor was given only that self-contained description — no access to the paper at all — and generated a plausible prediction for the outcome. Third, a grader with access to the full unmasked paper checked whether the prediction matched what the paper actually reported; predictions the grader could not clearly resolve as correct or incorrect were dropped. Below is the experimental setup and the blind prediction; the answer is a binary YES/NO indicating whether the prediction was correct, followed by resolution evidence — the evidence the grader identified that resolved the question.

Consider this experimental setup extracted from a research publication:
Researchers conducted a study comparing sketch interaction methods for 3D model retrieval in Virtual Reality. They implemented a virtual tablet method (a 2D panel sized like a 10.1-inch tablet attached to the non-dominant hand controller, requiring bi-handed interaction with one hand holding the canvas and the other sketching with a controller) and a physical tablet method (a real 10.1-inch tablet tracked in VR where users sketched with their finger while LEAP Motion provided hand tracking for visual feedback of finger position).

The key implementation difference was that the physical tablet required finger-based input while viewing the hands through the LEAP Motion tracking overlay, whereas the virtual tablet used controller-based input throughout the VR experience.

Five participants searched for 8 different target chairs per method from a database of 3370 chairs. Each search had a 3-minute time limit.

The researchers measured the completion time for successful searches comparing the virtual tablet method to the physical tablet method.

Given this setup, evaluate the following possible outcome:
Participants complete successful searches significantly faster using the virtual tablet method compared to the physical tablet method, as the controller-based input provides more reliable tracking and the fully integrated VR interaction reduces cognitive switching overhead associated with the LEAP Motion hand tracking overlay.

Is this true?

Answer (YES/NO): NO